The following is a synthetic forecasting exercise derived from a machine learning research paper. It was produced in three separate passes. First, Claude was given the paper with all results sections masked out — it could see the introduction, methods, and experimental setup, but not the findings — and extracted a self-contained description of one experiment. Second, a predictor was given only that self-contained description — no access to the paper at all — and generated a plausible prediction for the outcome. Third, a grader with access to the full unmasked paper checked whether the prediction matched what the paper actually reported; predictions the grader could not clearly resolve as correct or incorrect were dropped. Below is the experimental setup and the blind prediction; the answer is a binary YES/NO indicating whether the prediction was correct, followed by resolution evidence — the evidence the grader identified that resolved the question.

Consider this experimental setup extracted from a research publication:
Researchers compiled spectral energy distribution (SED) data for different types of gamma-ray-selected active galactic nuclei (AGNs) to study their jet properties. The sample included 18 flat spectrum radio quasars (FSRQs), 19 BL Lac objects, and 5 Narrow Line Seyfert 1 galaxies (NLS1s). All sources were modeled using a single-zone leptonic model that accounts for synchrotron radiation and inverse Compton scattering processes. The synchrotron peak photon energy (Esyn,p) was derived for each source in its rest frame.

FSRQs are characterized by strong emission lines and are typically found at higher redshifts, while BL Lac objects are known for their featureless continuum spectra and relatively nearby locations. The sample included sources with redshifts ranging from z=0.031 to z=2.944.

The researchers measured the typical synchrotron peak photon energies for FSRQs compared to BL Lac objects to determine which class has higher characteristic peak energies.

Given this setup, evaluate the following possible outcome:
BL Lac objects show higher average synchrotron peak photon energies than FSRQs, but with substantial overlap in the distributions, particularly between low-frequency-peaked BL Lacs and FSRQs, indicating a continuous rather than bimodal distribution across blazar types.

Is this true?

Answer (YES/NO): NO